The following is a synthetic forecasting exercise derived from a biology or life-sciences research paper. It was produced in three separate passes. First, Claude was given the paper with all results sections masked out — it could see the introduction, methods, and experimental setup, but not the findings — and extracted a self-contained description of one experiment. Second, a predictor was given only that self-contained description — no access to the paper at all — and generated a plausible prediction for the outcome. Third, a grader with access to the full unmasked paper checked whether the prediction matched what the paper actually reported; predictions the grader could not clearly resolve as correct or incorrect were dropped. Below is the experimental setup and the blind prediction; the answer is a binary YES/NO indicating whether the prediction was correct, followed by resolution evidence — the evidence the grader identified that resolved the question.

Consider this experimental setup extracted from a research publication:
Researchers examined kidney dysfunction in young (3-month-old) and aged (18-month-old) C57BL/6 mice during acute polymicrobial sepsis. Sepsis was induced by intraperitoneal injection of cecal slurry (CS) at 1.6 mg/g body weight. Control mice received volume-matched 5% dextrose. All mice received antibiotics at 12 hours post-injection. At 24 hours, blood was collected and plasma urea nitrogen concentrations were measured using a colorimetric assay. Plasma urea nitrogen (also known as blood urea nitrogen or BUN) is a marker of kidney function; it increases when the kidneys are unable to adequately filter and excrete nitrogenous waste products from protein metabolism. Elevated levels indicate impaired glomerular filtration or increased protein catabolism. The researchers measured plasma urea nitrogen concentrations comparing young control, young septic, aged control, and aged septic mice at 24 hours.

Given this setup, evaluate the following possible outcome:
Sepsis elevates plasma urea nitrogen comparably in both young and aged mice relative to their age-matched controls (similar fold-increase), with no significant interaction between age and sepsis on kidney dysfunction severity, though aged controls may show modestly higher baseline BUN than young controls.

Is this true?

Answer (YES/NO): NO